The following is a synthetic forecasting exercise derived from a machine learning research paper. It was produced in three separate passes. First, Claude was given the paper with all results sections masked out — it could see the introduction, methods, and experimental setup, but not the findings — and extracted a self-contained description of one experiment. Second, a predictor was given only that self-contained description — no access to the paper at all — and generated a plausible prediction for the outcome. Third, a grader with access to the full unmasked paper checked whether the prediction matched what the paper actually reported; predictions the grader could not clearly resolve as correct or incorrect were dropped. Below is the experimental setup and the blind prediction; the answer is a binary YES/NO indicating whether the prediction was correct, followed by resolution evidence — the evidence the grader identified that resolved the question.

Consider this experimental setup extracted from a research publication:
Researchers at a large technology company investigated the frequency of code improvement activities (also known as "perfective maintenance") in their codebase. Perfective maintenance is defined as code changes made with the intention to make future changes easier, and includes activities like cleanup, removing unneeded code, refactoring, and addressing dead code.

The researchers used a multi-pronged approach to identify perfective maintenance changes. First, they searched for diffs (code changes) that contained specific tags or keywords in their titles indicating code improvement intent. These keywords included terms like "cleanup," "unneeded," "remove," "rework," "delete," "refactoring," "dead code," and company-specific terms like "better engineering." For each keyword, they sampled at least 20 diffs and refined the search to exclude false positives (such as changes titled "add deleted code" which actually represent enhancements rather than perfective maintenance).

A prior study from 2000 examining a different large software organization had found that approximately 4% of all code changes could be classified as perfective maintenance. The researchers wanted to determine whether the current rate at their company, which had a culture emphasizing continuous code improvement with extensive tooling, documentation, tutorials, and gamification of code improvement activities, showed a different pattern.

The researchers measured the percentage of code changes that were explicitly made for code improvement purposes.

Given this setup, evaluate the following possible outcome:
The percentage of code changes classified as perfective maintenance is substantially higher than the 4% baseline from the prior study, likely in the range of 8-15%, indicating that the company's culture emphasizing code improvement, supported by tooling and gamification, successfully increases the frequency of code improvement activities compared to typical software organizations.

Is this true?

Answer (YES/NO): YES